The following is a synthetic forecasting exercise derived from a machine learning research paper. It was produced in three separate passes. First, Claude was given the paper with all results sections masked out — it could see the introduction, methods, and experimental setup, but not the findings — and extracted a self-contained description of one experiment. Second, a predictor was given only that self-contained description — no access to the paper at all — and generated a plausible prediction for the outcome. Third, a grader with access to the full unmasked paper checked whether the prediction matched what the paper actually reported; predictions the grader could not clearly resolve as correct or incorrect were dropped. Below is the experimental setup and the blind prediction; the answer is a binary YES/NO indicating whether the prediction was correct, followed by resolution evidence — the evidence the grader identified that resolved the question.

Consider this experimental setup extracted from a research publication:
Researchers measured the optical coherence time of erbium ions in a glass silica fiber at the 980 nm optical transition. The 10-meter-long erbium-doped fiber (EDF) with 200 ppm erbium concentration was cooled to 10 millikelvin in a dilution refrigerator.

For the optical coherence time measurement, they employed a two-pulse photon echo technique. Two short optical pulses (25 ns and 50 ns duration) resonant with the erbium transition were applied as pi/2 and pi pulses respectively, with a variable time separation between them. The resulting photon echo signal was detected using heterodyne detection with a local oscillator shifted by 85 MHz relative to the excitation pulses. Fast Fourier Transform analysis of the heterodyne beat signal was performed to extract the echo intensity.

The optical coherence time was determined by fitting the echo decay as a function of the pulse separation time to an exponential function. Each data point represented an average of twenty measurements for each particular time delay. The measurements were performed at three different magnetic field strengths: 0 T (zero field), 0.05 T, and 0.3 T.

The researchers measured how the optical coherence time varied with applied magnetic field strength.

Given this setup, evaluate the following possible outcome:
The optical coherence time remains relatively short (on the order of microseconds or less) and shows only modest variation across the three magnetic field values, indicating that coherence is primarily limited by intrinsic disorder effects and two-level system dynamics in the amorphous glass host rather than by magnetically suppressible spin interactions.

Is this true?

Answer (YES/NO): YES